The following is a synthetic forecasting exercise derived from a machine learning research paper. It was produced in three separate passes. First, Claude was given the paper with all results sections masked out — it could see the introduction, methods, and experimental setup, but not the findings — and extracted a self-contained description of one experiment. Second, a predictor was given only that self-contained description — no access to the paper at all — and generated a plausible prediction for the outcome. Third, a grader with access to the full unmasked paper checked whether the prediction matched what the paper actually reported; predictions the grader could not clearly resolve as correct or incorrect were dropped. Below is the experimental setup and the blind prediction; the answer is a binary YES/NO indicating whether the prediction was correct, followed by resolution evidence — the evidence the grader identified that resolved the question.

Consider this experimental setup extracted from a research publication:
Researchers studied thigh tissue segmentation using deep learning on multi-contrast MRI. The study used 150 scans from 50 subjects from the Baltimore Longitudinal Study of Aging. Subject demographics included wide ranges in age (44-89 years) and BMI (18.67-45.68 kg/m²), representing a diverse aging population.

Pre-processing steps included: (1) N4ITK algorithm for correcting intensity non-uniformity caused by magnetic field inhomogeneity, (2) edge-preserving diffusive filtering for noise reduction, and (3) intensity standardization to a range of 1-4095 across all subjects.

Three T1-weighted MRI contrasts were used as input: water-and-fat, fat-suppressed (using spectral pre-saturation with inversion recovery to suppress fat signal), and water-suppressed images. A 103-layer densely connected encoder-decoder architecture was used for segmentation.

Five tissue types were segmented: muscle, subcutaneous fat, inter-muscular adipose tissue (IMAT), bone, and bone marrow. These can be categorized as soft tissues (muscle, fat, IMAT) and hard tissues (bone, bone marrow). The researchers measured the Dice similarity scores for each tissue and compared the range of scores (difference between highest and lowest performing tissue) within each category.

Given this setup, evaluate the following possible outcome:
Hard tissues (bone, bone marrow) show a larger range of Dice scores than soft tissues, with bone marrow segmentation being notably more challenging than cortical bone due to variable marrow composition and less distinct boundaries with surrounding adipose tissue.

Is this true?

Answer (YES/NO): NO